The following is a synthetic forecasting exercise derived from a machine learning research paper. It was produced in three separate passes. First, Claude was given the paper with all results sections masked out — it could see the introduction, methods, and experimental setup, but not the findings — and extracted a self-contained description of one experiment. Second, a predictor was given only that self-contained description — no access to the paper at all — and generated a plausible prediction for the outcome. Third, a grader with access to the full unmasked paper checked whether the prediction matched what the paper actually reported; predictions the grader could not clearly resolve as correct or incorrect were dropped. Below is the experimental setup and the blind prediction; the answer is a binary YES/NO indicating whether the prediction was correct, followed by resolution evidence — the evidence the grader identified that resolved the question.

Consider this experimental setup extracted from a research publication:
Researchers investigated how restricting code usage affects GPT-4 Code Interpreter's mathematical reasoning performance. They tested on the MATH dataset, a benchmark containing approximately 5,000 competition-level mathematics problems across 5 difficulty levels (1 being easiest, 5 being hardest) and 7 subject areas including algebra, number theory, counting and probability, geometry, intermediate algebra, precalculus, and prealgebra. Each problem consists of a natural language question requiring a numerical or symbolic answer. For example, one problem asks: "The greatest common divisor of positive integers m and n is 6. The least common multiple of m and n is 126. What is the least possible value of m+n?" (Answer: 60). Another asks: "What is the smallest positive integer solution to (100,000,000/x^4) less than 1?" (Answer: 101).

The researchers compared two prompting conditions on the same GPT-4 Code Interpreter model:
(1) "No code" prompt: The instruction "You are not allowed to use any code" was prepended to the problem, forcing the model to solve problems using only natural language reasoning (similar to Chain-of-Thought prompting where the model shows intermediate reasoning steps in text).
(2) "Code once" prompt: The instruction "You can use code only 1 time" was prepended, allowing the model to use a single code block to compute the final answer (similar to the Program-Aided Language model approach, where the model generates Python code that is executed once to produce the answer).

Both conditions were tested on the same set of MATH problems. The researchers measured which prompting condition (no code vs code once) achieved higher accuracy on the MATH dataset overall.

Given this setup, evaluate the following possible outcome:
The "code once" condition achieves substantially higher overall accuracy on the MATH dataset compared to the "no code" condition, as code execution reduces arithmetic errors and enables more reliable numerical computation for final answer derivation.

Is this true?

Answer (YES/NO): YES